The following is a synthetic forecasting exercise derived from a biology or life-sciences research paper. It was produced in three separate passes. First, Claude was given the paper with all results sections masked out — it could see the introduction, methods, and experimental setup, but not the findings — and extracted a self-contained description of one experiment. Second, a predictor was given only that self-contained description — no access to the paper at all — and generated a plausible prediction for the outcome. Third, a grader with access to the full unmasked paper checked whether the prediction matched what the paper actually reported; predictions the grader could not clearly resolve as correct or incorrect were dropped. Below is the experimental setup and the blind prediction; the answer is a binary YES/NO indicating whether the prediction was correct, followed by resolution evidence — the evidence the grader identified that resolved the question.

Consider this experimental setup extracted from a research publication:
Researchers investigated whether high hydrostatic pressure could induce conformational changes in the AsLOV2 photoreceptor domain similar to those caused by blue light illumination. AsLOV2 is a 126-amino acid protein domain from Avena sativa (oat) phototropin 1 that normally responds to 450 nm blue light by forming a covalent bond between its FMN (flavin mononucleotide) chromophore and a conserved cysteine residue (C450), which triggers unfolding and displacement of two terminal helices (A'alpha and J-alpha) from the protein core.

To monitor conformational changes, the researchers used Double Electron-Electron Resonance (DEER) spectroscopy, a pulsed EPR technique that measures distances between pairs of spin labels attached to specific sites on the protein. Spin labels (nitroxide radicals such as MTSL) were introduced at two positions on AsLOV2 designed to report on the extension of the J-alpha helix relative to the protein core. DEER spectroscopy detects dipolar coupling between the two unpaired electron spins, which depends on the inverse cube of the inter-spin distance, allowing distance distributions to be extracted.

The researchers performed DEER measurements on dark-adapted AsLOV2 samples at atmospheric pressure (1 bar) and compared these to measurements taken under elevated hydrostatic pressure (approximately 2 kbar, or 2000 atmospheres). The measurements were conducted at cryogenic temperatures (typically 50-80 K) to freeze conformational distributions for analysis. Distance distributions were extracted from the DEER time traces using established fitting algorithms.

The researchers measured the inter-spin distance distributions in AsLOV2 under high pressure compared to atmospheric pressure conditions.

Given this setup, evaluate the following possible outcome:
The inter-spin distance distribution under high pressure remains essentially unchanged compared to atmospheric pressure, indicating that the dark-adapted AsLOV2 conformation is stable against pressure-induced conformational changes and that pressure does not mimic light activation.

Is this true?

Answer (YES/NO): NO